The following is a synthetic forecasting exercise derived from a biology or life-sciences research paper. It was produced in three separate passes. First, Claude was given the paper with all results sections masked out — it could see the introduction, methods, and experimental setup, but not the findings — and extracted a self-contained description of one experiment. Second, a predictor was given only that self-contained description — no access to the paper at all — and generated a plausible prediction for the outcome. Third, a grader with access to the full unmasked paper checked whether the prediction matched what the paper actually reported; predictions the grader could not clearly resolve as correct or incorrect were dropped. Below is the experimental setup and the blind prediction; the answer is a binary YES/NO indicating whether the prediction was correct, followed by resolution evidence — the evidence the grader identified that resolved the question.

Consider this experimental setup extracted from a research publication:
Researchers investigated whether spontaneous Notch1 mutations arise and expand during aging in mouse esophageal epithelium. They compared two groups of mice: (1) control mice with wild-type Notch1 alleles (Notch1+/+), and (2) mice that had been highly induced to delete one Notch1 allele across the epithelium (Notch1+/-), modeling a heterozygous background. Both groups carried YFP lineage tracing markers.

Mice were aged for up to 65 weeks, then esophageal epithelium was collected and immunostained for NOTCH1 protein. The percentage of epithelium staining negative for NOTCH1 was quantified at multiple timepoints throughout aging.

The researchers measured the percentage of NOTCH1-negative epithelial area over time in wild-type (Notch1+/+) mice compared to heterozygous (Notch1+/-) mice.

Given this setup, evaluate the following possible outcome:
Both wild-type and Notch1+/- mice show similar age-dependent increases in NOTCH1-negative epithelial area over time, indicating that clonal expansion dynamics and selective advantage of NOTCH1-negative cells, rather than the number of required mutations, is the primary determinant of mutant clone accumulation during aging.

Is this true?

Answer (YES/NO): NO